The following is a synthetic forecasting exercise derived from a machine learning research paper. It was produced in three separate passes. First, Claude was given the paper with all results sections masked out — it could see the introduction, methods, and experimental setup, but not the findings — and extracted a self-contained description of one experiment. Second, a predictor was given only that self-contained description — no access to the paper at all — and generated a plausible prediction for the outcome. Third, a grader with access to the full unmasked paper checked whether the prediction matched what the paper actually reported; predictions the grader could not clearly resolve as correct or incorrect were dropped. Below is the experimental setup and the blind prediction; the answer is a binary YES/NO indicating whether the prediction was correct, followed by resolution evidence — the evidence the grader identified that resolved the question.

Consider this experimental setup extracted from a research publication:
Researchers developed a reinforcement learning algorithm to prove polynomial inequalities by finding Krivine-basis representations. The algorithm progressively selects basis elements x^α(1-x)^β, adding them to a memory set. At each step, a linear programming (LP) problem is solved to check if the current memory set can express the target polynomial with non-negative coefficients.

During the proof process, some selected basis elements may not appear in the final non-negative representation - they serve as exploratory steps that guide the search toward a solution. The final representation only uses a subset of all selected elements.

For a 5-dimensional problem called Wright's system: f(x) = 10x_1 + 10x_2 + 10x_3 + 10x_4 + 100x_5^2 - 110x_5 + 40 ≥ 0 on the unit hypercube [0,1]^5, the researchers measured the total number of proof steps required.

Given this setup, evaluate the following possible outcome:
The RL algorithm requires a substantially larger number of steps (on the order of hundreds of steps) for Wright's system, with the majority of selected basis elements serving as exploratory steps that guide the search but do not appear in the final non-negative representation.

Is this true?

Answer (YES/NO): NO